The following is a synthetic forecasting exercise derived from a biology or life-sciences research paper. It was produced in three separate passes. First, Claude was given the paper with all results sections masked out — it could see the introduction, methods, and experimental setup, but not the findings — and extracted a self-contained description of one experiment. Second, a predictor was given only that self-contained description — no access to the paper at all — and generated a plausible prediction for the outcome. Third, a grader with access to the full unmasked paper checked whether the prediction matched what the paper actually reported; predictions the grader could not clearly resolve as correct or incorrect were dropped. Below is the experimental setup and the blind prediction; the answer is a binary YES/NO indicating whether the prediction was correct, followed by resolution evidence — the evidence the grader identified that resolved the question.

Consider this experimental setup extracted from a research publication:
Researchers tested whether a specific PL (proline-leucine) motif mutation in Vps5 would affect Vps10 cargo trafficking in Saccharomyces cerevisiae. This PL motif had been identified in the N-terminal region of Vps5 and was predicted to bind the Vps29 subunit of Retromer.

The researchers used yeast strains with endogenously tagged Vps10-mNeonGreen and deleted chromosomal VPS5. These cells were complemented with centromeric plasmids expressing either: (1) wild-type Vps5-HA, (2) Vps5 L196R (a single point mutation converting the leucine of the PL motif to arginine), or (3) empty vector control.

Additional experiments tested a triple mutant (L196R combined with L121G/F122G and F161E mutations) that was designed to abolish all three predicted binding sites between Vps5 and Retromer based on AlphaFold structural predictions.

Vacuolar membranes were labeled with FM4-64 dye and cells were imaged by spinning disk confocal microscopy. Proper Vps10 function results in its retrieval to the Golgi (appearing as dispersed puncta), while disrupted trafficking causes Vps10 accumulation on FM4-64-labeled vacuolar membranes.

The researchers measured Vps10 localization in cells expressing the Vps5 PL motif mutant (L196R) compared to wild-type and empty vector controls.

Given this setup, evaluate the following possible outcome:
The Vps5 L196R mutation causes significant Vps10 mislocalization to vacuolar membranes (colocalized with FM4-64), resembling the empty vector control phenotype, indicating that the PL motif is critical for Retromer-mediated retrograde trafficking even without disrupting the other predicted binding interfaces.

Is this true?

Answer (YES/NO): NO